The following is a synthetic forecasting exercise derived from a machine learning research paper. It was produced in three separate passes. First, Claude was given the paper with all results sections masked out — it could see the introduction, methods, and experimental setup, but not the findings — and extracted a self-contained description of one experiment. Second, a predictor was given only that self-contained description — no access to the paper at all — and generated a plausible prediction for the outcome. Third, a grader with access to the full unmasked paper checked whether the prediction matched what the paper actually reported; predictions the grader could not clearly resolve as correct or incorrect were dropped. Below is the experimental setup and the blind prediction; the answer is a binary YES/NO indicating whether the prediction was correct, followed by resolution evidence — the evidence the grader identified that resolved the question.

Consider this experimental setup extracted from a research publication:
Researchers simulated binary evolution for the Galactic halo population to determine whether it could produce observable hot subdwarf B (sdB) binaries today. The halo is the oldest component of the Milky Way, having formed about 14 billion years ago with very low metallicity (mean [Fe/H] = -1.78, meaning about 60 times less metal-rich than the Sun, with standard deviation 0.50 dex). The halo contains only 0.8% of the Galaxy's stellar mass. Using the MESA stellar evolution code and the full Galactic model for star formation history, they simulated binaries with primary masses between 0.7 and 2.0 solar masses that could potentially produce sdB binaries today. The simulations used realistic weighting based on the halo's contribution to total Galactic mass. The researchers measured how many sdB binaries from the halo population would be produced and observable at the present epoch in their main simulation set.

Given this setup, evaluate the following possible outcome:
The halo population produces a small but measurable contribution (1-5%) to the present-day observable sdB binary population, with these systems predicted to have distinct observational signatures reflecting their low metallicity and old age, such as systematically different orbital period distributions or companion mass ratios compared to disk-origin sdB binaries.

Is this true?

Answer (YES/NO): NO